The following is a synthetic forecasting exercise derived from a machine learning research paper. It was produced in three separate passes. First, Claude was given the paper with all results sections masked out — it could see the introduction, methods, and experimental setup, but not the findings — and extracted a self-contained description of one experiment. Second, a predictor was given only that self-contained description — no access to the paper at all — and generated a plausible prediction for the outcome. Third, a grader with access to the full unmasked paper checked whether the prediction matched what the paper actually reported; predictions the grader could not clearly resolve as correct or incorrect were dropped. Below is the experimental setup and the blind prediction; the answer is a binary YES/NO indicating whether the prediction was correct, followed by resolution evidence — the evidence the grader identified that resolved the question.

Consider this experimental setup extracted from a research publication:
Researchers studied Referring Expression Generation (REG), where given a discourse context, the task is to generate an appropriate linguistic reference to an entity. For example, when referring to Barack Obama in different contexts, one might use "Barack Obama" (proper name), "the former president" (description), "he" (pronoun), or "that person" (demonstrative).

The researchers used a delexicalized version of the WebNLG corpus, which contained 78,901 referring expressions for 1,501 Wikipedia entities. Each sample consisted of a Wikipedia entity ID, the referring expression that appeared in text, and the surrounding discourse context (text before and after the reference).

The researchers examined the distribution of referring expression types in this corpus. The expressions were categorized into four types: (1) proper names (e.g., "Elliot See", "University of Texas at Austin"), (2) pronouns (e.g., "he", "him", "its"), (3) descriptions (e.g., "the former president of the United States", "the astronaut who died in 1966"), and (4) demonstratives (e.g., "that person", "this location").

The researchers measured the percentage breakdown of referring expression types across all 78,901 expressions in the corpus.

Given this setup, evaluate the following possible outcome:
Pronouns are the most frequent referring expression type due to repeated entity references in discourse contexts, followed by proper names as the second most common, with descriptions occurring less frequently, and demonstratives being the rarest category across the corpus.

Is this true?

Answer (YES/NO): NO